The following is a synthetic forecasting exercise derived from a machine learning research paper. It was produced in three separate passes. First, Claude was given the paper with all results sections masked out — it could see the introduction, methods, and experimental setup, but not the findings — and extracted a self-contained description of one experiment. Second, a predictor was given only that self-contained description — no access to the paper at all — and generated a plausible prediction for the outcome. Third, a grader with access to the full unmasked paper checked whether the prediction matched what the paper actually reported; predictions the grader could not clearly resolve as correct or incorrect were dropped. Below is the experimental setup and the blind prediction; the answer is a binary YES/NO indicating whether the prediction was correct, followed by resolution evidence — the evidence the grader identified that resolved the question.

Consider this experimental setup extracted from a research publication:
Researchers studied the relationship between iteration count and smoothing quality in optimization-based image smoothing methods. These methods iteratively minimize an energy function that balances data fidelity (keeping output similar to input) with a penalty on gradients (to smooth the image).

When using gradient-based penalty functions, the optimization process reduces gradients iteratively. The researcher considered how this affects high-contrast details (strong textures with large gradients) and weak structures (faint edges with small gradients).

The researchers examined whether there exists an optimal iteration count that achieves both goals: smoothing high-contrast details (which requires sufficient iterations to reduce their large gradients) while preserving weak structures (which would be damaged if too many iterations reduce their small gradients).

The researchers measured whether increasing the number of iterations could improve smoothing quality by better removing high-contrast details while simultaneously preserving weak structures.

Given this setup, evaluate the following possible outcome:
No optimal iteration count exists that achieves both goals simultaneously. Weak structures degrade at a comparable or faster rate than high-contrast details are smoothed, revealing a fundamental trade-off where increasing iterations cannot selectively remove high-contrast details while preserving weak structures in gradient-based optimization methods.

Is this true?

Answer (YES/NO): YES